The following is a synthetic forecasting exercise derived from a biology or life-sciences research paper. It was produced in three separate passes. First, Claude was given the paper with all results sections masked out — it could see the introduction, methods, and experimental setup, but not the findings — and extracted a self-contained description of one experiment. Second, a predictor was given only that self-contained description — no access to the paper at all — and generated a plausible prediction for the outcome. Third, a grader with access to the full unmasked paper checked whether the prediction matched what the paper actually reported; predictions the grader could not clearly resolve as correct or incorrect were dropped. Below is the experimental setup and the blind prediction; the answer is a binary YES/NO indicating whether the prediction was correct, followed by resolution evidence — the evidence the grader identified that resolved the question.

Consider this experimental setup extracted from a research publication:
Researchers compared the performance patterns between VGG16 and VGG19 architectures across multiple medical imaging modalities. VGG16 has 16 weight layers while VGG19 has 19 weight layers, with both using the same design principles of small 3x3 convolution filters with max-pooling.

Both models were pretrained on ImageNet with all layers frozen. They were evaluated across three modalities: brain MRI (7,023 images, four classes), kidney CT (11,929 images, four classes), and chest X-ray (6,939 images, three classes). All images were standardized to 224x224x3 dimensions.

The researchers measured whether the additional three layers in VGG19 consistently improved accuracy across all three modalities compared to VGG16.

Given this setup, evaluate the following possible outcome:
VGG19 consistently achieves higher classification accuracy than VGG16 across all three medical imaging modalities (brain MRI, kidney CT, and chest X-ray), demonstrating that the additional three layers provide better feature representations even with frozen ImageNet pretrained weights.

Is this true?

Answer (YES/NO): NO